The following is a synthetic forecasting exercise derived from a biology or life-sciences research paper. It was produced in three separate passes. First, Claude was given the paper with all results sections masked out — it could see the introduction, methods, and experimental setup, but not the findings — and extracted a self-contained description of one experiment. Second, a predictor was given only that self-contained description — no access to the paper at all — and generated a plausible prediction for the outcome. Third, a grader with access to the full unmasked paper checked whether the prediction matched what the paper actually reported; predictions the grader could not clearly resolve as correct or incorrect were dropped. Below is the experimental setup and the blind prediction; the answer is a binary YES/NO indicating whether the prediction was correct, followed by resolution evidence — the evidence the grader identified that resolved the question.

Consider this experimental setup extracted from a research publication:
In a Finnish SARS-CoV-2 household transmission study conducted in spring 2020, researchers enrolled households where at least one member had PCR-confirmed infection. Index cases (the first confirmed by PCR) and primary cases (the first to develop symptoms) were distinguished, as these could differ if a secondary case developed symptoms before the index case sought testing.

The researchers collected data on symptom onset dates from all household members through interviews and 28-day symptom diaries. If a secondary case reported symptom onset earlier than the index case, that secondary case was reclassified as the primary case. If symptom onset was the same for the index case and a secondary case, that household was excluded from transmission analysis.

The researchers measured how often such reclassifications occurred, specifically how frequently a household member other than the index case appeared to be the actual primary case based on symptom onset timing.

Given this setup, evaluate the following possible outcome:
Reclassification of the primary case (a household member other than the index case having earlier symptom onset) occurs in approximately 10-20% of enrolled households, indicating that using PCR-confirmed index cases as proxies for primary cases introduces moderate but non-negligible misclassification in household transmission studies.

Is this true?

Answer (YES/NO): YES